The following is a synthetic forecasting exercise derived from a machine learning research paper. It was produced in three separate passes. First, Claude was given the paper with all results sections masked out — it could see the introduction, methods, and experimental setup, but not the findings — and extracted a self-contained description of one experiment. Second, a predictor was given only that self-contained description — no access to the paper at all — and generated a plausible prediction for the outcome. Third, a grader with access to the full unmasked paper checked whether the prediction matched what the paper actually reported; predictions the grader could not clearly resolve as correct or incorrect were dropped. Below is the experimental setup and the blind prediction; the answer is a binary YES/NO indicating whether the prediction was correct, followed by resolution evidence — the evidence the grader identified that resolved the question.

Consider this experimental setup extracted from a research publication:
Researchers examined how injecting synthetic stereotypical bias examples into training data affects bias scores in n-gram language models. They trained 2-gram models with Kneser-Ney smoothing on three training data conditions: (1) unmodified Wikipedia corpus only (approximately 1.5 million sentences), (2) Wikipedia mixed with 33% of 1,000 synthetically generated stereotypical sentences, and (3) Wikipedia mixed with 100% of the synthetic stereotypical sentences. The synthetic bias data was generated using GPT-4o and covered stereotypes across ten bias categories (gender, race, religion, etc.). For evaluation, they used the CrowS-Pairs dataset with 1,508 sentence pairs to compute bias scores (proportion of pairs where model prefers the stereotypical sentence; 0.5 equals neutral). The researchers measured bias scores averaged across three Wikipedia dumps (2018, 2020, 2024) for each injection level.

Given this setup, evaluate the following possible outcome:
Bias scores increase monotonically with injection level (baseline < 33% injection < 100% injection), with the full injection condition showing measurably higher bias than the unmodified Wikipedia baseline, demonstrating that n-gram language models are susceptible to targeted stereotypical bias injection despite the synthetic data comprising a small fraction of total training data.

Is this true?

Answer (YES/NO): NO